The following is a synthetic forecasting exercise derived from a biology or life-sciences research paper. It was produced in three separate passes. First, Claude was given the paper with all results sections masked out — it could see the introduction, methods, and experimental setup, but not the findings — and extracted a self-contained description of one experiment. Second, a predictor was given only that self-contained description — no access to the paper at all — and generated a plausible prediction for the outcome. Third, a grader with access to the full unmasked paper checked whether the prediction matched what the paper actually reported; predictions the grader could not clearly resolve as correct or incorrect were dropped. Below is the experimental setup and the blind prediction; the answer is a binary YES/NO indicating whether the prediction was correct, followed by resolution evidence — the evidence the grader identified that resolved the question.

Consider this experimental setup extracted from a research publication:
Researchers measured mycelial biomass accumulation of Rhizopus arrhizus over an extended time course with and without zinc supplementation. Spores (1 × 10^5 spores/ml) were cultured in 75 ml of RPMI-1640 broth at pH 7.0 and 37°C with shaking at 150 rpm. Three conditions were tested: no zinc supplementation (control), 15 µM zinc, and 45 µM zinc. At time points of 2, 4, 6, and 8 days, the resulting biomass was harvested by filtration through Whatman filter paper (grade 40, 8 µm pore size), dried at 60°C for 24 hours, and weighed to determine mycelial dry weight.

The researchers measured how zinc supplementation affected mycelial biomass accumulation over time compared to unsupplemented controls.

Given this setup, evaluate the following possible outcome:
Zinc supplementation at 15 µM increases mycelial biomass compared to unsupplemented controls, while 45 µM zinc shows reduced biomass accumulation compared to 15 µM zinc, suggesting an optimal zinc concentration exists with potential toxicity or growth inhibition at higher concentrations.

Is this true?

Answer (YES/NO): NO